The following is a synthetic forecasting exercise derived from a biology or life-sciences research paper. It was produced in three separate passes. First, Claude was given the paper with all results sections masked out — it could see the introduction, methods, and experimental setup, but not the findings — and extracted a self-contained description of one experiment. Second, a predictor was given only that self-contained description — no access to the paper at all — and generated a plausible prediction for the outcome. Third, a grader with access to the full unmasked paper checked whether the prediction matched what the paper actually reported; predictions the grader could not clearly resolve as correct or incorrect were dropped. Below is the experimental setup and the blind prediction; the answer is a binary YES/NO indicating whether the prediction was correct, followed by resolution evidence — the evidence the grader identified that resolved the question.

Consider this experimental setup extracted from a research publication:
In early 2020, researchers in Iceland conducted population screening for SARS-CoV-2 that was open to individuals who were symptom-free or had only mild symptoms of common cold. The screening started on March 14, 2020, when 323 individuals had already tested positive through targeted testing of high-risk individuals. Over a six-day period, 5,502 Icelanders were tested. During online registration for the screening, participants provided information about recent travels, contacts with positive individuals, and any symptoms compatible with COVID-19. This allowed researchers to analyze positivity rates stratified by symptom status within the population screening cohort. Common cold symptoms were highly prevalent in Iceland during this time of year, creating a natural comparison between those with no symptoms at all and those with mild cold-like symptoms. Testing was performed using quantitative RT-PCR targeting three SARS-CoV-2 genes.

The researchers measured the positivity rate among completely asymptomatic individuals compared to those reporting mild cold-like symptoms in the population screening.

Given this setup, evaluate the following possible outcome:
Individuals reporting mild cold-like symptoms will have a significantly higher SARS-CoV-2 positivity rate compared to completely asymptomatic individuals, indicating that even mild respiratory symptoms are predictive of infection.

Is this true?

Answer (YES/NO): YES